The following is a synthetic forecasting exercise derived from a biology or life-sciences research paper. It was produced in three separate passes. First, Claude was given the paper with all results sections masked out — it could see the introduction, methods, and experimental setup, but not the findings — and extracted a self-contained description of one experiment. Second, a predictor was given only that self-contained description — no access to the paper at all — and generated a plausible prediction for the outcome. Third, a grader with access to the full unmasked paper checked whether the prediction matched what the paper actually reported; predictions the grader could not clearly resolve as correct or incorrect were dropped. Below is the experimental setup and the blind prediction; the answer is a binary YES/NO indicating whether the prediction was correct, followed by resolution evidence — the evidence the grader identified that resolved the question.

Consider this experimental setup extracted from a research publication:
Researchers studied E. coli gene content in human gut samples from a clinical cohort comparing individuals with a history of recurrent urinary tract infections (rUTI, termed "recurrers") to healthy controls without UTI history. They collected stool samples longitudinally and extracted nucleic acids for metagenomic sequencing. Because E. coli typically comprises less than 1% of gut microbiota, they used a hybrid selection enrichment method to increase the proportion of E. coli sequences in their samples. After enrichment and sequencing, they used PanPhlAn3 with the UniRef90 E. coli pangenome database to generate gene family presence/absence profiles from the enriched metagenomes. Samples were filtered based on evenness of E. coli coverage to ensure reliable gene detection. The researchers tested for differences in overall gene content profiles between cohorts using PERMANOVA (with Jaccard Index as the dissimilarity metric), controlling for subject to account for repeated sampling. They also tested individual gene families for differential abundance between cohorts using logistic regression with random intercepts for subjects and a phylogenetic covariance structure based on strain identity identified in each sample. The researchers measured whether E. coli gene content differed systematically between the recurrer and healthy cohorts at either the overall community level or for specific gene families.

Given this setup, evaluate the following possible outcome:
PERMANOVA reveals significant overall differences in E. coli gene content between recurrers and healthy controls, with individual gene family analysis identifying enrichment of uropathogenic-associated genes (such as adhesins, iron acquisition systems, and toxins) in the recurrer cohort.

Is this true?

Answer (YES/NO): NO